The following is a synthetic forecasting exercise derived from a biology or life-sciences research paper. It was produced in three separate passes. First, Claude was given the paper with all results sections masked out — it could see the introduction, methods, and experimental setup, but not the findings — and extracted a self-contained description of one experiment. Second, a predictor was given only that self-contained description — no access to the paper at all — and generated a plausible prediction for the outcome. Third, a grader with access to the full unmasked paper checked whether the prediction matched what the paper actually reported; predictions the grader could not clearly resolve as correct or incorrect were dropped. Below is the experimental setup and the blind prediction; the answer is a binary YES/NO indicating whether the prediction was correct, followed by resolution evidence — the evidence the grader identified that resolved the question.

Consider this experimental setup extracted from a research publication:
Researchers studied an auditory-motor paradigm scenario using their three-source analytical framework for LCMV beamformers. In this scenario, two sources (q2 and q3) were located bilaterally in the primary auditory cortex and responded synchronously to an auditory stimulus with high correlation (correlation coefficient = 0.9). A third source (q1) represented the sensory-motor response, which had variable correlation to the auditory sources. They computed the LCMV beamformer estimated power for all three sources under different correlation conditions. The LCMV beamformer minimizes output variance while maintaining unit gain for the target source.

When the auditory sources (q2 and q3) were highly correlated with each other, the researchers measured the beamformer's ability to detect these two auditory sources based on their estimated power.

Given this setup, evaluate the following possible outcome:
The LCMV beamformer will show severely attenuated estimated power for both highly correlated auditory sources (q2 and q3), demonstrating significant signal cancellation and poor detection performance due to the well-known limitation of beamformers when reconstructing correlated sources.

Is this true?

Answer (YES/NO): YES